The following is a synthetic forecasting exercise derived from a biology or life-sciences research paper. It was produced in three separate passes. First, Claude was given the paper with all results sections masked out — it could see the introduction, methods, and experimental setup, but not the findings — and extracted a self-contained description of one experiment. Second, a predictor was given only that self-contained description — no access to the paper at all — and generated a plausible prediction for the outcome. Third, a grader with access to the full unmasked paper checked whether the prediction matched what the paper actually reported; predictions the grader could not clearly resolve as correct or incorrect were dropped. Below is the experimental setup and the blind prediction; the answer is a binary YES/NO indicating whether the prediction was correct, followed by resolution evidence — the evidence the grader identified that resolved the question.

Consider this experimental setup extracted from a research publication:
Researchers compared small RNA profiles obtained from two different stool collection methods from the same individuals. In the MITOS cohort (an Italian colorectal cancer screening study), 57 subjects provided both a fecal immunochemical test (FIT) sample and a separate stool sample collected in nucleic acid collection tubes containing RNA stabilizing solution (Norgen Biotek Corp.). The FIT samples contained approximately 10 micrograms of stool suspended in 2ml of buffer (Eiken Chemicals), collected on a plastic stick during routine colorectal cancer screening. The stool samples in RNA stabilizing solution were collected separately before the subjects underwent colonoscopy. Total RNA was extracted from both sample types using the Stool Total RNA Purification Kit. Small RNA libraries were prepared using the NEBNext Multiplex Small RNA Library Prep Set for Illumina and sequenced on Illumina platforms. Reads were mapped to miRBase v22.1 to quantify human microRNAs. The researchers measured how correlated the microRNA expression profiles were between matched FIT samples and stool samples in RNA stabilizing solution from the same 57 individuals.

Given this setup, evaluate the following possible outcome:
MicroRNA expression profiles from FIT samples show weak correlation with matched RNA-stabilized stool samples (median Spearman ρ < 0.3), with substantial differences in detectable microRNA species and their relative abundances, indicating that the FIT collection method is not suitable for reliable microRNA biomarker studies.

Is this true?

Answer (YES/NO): NO